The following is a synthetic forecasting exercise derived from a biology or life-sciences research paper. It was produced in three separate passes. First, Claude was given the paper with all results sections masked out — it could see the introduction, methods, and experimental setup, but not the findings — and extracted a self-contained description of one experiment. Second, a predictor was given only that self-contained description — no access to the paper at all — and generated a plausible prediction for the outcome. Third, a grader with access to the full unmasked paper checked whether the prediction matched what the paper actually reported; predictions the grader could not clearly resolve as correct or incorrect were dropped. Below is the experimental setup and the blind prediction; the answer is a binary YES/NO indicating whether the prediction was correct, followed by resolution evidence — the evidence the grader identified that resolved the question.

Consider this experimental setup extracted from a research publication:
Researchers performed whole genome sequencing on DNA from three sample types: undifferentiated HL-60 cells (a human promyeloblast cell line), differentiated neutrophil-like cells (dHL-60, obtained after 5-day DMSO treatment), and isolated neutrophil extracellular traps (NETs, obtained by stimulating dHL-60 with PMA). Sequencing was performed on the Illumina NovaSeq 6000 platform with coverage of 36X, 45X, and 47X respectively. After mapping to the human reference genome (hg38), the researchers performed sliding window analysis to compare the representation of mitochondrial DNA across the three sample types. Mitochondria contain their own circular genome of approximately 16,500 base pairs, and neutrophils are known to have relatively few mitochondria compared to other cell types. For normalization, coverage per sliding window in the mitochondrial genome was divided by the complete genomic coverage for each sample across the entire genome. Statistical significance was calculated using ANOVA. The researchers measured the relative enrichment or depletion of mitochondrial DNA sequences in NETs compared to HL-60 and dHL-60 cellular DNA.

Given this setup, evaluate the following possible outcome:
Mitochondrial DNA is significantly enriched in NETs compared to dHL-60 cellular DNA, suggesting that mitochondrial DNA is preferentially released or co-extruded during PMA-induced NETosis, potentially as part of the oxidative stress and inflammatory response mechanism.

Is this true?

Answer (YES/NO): YES